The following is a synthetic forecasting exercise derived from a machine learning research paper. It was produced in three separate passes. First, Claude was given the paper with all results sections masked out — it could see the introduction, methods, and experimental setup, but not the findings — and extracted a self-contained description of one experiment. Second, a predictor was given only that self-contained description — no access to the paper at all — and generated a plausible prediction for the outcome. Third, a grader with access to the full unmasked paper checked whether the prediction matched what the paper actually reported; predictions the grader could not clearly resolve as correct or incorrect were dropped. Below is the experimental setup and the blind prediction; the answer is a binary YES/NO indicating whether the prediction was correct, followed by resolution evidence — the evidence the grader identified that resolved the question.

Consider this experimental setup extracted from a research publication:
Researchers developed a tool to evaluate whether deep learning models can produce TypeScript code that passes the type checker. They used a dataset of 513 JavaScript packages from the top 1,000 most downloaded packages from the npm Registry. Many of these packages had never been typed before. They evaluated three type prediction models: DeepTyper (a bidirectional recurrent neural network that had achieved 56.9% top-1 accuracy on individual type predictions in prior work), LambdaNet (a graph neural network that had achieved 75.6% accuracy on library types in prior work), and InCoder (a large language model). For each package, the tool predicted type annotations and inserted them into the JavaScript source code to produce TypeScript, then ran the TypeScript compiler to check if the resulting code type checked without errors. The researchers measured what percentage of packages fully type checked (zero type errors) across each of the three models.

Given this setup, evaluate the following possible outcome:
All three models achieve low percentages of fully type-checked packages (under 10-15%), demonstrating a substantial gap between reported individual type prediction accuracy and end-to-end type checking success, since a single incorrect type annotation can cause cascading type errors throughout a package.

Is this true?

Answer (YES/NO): NO